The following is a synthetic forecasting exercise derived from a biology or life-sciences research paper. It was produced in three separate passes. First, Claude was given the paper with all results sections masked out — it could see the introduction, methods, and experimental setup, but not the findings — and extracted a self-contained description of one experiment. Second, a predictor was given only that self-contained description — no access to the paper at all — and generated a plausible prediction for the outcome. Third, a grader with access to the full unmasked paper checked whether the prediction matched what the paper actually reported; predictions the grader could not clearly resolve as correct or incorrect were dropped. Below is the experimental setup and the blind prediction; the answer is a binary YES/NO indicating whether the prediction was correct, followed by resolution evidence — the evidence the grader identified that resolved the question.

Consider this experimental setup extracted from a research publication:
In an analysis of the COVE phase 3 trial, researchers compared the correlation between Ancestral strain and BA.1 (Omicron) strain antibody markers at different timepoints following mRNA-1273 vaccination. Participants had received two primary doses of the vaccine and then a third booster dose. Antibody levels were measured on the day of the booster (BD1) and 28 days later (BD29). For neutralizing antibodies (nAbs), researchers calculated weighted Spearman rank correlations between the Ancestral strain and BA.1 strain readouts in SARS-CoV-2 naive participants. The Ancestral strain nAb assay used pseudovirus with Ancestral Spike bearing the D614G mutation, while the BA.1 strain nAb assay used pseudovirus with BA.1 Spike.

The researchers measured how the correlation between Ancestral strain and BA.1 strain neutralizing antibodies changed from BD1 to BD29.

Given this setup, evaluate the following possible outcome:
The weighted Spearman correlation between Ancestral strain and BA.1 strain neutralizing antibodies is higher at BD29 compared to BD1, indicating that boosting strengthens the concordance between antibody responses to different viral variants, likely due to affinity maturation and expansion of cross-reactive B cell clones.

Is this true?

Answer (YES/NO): YES